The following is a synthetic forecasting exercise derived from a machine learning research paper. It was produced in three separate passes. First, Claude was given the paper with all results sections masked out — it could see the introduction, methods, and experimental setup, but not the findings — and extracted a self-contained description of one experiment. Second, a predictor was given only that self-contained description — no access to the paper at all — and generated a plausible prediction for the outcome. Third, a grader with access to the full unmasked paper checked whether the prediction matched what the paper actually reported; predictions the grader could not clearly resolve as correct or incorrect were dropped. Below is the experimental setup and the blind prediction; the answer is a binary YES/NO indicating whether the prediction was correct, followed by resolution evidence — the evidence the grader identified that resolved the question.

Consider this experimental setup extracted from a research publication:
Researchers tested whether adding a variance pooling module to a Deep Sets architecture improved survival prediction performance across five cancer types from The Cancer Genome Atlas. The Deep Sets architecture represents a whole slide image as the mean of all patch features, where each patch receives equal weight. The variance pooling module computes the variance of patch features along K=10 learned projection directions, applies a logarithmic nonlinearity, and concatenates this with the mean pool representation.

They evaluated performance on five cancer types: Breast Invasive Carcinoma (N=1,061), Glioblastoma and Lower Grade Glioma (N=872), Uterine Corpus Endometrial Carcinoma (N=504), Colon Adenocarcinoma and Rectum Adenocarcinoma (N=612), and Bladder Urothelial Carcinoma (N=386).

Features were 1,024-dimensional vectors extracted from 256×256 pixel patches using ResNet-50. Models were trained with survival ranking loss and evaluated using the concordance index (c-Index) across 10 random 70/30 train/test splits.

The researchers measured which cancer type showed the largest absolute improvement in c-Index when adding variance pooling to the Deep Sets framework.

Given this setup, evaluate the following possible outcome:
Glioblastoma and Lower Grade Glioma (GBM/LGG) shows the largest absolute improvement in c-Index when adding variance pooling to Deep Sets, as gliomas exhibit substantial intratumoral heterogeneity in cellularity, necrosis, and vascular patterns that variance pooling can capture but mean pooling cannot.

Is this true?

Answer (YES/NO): NO